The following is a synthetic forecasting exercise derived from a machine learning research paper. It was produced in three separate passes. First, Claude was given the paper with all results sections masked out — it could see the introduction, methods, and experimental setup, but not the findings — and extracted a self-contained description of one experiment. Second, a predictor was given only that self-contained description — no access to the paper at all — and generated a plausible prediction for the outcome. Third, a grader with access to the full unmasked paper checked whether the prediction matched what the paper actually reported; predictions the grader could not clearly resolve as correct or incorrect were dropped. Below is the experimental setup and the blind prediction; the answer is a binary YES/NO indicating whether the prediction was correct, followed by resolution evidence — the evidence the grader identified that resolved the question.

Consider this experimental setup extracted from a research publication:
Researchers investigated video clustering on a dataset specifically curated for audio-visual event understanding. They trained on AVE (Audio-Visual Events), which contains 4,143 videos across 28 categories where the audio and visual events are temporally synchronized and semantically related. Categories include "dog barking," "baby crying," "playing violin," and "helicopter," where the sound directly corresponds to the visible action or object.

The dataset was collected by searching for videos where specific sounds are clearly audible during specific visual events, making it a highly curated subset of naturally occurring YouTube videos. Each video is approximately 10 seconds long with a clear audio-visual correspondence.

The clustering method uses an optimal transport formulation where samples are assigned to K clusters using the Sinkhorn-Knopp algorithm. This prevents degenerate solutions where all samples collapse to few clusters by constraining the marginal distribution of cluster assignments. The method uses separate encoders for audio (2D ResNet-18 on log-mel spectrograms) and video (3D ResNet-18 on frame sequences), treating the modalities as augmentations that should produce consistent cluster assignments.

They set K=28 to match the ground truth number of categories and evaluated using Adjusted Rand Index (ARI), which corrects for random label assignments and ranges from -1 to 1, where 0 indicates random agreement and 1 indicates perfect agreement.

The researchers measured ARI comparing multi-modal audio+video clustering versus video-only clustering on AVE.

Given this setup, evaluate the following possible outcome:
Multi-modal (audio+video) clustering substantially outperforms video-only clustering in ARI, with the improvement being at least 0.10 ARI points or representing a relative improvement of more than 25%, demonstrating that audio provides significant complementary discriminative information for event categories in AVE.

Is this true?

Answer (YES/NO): NO